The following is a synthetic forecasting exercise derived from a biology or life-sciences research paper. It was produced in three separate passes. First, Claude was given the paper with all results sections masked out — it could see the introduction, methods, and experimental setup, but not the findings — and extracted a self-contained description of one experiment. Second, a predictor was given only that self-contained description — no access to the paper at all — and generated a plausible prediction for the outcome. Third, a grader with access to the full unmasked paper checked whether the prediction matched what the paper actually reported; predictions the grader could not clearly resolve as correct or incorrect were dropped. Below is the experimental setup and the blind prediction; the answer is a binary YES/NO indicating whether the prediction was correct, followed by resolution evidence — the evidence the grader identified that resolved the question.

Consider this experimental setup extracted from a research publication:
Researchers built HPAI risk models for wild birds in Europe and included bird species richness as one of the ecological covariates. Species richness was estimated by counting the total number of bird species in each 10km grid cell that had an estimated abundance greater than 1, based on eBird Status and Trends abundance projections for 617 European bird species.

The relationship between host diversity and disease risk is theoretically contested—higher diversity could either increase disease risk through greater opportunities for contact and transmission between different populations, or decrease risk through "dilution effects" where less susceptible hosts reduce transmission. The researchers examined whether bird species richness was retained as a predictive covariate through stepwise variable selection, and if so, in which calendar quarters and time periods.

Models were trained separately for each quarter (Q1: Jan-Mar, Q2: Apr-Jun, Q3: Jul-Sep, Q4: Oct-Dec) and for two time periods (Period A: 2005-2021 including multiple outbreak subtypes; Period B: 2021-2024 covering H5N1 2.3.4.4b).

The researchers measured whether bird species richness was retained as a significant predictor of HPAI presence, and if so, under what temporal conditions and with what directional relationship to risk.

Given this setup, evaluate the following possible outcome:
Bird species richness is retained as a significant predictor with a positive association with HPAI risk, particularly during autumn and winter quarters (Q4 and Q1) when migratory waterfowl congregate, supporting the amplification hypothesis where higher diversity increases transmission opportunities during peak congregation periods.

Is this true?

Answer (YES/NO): NO